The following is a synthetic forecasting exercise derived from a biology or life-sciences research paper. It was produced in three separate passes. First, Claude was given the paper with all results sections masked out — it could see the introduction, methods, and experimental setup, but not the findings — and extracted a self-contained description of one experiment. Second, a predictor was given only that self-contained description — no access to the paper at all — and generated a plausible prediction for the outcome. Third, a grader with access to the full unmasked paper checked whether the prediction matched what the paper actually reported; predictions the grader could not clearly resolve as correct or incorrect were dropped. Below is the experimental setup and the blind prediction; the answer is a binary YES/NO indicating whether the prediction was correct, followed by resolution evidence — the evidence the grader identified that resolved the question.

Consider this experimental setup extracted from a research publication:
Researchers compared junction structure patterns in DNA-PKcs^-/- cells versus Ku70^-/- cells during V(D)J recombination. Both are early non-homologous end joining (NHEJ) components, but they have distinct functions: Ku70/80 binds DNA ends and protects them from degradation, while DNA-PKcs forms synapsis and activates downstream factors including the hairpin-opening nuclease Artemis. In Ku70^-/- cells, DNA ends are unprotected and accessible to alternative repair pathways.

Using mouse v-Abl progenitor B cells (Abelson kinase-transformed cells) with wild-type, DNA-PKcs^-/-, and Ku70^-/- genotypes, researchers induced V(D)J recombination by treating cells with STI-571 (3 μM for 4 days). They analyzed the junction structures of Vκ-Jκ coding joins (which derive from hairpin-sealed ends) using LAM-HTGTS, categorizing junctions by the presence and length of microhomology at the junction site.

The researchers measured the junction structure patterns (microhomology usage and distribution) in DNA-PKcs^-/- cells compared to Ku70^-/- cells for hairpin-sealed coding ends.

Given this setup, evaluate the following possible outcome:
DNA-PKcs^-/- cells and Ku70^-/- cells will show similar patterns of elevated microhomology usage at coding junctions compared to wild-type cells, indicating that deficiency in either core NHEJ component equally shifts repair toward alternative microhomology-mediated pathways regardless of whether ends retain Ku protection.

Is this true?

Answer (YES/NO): YES